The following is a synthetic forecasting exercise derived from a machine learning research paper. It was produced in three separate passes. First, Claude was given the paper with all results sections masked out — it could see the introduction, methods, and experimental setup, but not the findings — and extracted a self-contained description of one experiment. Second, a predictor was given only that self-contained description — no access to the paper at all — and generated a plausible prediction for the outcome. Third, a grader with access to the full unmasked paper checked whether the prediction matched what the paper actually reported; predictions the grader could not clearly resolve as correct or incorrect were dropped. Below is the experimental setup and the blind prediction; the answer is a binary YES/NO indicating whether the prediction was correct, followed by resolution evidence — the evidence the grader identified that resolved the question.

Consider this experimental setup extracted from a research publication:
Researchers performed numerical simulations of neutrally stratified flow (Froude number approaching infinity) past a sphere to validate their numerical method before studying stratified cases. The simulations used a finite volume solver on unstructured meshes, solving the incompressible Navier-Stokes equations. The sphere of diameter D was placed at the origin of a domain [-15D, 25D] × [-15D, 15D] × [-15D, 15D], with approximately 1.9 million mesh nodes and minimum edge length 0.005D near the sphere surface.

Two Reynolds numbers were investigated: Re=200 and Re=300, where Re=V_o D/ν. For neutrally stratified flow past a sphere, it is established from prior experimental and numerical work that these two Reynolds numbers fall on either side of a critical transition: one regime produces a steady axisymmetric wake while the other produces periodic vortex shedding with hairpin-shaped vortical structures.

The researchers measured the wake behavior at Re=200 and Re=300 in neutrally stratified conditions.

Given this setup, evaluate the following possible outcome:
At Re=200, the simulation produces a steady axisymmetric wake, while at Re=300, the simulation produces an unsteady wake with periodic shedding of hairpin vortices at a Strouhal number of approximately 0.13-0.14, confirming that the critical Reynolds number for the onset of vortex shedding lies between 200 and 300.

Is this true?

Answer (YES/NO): YES